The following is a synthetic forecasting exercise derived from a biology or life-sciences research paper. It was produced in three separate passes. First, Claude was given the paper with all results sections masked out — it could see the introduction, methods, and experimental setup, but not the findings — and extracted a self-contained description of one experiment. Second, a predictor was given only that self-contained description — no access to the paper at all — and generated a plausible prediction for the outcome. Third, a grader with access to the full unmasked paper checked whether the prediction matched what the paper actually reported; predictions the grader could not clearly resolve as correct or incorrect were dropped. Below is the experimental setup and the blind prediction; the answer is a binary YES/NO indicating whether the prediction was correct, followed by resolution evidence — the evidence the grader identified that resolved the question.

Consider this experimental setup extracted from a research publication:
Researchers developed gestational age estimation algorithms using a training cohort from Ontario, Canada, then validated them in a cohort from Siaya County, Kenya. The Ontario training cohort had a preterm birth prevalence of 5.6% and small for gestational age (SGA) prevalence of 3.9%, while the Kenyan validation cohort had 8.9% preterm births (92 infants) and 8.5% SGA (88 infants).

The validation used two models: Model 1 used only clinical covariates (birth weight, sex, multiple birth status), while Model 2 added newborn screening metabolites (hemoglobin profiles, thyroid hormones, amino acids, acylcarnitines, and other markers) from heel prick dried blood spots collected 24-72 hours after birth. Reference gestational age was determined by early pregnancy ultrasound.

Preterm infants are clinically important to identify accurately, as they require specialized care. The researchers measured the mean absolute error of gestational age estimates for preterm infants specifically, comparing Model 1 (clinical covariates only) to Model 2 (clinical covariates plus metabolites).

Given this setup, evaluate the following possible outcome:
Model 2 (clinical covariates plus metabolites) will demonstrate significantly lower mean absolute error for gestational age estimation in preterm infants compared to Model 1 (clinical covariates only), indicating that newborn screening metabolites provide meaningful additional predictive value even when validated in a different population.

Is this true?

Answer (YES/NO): NO